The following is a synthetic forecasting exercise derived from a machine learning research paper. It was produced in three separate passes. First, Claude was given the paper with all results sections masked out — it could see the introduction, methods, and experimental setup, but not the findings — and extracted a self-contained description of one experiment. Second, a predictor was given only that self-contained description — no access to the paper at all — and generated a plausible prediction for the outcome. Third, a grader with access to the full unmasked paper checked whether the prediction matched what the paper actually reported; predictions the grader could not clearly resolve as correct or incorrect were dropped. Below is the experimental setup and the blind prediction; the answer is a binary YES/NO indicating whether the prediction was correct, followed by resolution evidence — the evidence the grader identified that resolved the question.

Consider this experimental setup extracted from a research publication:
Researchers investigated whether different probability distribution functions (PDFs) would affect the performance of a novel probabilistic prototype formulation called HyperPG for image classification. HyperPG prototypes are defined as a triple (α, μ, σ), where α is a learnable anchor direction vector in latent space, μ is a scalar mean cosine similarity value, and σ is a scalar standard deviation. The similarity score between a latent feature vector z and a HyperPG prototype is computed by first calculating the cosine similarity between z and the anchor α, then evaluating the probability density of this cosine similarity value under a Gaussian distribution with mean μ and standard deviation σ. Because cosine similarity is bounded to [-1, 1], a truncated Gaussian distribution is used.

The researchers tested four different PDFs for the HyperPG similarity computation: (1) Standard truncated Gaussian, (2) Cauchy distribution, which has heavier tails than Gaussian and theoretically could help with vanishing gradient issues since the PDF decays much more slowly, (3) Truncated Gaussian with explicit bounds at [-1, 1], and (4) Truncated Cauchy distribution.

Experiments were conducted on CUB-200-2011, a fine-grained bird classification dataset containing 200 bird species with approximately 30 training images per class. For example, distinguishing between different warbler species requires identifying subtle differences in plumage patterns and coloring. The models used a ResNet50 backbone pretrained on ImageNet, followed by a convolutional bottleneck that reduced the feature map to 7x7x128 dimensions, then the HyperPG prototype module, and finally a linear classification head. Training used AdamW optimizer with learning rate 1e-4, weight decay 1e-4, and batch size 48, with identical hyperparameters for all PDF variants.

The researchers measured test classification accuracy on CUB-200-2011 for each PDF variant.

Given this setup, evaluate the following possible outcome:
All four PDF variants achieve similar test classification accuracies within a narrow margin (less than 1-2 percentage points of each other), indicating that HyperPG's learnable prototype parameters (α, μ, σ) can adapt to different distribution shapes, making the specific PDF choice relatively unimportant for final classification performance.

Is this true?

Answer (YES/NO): NO